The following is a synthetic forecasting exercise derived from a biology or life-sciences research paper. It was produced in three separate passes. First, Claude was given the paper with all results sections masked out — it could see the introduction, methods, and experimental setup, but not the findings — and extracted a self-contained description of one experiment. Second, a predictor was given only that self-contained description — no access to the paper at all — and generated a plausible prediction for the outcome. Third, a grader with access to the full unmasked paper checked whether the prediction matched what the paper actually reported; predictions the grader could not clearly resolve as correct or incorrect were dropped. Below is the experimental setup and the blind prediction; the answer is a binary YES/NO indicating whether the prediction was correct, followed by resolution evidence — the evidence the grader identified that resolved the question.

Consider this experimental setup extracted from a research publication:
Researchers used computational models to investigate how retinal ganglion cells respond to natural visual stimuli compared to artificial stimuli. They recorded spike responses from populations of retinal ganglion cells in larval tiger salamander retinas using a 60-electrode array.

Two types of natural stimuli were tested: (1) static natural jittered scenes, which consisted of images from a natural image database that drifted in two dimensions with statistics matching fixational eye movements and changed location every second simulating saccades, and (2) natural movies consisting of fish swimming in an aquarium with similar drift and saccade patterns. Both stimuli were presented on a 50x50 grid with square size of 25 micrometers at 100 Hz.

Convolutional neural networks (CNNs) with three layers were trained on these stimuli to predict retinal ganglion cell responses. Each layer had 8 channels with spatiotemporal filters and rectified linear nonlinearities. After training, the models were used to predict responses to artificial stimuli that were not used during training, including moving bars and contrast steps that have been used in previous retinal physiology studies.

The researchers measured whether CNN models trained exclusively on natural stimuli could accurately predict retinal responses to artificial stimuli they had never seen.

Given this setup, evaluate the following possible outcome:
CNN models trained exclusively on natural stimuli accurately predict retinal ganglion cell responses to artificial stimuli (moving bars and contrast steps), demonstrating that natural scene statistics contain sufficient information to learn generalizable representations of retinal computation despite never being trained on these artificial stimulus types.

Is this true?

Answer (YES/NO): YES